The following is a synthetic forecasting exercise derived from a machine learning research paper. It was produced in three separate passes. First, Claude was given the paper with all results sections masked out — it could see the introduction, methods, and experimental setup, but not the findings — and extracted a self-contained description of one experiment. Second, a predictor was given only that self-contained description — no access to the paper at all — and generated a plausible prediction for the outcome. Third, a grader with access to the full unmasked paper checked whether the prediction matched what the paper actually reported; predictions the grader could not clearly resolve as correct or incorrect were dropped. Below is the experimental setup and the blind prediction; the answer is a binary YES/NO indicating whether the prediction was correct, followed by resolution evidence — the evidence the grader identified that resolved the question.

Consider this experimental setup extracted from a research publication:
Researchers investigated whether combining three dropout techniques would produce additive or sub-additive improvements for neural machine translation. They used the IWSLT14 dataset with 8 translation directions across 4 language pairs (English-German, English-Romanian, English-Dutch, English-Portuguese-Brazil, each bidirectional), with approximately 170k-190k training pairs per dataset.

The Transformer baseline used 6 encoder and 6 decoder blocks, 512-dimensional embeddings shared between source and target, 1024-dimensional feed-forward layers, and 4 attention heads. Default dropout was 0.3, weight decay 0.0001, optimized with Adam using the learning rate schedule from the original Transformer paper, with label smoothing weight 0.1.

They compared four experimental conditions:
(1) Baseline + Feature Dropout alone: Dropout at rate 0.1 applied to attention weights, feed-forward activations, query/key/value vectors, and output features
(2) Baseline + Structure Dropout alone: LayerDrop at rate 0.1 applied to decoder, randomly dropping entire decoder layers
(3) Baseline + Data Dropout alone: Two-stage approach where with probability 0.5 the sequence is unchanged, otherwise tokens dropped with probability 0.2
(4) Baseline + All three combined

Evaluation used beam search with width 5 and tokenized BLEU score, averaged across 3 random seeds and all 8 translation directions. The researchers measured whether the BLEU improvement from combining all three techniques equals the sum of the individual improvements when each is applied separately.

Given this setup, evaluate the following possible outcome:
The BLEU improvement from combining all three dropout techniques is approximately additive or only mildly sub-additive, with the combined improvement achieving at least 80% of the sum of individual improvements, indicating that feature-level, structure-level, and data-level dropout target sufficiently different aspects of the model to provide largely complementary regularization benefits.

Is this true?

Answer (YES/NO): YES